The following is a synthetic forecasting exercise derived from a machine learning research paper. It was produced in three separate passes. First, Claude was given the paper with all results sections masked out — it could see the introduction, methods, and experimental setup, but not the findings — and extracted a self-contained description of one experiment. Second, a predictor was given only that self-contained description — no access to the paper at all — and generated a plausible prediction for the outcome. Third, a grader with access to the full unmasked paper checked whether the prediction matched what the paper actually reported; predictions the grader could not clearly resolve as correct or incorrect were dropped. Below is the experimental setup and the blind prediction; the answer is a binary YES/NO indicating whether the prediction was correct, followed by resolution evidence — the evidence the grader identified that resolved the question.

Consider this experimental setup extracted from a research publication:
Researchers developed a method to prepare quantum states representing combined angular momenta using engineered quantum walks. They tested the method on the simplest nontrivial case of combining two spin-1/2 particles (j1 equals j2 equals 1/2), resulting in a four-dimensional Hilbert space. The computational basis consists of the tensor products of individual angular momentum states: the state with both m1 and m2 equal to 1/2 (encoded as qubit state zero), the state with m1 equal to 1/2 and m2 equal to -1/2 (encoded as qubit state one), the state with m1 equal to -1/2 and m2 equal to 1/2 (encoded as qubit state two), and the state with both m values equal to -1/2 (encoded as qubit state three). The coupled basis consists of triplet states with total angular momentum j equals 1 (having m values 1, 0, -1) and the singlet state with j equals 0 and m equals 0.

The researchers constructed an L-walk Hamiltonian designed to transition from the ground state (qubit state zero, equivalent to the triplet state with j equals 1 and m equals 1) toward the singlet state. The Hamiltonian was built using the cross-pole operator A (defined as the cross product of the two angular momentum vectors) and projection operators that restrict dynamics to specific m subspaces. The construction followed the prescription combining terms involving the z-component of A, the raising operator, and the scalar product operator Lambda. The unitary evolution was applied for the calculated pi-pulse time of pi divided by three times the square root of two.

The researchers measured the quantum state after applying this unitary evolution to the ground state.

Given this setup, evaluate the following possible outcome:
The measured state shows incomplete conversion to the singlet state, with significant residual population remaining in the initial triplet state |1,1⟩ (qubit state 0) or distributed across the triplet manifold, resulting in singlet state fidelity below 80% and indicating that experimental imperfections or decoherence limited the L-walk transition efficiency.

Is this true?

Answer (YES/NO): NO